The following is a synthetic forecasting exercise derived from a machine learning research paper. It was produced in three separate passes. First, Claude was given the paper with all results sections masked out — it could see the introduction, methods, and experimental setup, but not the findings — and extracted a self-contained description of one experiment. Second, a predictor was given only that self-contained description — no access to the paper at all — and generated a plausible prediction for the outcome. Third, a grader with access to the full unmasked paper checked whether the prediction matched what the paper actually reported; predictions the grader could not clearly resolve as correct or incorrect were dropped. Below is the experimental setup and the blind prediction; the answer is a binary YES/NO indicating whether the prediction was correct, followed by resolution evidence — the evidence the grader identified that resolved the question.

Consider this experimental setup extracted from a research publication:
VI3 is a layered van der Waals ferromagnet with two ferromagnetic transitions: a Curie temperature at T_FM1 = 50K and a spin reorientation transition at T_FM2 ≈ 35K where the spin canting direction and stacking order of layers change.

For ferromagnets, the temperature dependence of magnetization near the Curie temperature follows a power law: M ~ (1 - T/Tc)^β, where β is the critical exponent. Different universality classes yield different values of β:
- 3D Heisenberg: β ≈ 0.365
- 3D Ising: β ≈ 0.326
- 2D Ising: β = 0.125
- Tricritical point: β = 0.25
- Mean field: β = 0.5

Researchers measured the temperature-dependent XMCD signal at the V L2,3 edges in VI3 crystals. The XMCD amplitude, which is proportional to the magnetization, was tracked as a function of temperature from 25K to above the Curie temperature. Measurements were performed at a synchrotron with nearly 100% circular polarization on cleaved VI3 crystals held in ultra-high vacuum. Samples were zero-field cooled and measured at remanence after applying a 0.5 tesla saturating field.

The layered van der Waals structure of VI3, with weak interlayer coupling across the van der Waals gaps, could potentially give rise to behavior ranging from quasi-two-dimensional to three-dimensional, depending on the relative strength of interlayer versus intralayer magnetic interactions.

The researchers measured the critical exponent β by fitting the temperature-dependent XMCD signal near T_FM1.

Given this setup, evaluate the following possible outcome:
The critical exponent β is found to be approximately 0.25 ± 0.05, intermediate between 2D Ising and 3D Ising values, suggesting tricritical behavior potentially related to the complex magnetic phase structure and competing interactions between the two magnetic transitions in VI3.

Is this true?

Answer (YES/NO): YES